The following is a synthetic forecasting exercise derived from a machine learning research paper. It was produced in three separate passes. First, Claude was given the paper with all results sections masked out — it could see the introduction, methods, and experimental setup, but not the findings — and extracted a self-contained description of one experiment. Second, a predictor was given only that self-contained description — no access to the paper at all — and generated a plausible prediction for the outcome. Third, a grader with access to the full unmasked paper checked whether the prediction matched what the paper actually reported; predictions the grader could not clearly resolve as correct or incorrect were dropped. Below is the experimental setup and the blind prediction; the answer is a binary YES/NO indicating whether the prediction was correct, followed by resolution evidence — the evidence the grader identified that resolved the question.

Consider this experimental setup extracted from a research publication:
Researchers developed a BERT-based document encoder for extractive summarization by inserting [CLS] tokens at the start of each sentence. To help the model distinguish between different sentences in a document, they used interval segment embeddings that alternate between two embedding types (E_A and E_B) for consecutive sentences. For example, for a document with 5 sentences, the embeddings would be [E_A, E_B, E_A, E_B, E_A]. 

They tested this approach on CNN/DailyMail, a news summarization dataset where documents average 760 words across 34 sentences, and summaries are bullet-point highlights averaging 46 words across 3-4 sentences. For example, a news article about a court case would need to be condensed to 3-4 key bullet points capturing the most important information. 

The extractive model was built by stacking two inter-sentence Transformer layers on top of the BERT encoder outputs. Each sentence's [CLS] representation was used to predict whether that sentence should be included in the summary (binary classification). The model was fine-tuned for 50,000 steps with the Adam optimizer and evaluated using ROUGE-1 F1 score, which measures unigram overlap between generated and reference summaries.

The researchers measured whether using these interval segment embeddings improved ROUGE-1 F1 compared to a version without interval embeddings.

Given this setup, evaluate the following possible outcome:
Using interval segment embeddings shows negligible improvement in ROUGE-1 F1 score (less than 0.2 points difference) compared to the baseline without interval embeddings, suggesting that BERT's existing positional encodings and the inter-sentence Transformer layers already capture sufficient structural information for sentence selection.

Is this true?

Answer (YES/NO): YES